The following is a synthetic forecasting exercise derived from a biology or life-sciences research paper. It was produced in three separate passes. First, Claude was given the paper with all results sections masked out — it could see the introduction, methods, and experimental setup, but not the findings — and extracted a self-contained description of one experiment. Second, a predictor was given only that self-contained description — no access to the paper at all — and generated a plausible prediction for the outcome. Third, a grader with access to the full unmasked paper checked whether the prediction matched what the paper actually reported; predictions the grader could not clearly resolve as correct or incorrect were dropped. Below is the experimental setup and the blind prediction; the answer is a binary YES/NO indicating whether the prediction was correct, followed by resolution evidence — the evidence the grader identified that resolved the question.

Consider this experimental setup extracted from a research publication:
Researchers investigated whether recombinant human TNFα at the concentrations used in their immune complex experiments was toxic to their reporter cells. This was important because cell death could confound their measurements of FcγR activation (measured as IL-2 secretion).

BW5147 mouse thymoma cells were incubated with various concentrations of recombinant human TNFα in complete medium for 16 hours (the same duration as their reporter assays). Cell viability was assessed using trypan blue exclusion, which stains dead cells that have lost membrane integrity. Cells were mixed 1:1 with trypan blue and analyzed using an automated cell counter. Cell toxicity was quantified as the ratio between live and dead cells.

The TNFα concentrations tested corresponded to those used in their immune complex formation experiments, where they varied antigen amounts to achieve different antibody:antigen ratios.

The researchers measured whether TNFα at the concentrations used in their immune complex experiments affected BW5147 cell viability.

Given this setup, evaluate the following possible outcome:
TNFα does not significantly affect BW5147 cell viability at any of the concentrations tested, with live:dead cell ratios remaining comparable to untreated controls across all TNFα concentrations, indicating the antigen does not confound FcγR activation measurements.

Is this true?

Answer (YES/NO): YES